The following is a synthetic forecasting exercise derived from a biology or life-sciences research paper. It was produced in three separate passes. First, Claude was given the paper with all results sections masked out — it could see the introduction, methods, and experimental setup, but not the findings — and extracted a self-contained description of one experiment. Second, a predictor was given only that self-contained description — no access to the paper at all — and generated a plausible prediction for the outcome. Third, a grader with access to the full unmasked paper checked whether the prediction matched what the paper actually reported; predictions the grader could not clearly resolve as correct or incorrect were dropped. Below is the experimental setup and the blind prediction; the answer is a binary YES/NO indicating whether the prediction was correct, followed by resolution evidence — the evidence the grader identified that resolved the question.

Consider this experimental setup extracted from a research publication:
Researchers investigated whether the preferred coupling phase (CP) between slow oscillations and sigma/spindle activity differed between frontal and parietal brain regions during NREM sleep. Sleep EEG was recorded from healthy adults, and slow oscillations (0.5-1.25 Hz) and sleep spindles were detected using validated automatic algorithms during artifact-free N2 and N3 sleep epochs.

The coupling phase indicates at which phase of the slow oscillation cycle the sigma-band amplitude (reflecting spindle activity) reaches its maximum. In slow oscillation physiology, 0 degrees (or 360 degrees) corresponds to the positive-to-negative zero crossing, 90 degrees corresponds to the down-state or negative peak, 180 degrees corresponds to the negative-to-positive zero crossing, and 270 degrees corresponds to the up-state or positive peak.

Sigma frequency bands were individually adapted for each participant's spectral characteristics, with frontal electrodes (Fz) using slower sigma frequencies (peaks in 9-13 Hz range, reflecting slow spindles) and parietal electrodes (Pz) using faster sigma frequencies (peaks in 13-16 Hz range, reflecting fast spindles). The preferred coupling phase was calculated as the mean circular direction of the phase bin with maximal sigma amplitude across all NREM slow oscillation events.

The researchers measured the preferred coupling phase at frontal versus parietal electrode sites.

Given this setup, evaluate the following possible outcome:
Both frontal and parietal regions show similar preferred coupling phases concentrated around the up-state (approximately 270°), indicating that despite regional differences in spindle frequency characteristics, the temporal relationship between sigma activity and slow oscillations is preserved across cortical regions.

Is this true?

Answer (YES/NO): NO